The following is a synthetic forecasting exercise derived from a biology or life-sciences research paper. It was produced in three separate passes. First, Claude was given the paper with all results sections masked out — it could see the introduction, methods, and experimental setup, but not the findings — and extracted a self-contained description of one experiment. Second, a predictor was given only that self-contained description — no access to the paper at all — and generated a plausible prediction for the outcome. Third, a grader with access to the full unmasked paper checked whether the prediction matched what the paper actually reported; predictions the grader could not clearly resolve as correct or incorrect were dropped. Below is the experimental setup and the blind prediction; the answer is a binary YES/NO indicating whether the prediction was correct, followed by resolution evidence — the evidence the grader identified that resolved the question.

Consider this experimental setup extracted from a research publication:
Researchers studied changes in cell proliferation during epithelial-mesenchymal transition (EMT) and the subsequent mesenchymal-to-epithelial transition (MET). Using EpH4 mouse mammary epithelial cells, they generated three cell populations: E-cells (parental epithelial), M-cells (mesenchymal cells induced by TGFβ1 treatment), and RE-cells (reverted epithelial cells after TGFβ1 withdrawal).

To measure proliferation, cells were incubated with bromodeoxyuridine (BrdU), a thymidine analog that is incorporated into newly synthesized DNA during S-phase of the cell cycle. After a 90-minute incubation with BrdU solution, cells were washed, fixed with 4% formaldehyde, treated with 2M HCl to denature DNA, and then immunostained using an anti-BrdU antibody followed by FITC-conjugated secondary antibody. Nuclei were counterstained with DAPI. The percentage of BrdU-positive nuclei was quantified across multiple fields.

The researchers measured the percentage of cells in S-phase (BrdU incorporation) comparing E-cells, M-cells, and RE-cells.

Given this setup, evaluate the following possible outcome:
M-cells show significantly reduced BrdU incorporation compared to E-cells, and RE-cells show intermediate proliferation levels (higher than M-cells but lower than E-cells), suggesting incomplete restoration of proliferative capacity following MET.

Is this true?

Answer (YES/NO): NO